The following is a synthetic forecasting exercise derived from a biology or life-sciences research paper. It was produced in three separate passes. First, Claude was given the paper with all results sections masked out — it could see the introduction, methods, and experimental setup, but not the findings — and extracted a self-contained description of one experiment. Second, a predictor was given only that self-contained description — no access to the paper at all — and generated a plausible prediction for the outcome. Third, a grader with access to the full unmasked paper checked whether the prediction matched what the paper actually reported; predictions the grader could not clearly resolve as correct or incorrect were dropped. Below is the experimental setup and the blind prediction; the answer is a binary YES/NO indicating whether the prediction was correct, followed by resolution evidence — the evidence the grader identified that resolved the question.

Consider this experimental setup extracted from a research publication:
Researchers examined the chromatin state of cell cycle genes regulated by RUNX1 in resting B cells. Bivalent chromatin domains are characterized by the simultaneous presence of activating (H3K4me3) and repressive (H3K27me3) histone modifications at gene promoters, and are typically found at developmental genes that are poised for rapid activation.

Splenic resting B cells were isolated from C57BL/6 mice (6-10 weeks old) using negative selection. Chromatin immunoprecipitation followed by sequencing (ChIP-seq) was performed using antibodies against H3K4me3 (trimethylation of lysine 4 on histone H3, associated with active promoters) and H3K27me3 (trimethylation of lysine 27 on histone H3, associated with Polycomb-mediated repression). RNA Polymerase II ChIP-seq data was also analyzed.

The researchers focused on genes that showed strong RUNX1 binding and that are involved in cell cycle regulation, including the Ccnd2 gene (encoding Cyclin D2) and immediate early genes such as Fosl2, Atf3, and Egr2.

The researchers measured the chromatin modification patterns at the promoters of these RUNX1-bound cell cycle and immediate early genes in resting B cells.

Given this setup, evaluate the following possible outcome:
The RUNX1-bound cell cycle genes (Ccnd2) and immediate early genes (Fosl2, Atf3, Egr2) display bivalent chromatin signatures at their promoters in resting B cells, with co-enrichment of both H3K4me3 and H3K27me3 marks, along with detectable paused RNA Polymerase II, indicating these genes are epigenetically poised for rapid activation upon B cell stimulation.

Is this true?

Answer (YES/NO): YES